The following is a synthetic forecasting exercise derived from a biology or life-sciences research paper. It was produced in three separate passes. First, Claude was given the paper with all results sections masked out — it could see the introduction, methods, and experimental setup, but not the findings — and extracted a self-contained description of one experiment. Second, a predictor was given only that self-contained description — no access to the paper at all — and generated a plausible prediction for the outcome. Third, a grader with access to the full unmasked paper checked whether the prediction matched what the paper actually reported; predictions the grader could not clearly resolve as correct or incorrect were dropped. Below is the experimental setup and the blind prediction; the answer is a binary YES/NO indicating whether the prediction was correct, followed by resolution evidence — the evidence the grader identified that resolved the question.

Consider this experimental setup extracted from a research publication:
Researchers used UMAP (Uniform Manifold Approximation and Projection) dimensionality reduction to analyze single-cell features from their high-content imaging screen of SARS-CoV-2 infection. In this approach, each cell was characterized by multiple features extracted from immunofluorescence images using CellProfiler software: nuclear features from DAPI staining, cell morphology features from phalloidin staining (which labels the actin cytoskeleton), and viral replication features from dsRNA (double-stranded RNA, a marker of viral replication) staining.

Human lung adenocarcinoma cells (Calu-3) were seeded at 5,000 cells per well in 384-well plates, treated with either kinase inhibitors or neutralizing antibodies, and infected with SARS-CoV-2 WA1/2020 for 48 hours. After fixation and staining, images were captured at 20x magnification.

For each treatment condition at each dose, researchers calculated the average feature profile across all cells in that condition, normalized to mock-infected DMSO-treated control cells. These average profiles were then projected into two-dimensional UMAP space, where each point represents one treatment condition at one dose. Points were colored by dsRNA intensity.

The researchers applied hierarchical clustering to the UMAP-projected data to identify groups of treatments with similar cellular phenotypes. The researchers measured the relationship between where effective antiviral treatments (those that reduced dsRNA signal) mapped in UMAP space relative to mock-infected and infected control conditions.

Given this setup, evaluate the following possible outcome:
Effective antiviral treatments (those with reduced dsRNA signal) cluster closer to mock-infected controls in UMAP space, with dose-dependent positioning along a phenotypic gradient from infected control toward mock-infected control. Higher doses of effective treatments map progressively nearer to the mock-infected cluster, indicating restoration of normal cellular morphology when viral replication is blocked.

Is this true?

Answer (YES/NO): YES